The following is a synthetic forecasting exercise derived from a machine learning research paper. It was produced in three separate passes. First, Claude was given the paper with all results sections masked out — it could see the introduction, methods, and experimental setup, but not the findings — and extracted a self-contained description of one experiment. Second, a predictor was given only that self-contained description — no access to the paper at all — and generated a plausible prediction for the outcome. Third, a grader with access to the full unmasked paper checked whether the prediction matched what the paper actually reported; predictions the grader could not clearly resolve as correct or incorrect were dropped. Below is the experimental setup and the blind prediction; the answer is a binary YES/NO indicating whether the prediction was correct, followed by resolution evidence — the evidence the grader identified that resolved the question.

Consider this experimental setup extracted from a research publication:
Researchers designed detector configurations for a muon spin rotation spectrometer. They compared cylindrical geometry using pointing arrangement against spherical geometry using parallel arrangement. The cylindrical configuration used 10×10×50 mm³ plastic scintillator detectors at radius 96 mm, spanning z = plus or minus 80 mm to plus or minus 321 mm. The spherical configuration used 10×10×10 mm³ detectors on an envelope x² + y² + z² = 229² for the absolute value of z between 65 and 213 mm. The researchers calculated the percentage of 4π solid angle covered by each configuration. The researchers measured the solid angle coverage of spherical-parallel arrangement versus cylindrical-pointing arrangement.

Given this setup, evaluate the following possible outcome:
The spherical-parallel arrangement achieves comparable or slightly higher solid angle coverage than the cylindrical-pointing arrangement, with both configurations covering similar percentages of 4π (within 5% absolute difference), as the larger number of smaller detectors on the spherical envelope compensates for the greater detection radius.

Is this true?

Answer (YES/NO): NO